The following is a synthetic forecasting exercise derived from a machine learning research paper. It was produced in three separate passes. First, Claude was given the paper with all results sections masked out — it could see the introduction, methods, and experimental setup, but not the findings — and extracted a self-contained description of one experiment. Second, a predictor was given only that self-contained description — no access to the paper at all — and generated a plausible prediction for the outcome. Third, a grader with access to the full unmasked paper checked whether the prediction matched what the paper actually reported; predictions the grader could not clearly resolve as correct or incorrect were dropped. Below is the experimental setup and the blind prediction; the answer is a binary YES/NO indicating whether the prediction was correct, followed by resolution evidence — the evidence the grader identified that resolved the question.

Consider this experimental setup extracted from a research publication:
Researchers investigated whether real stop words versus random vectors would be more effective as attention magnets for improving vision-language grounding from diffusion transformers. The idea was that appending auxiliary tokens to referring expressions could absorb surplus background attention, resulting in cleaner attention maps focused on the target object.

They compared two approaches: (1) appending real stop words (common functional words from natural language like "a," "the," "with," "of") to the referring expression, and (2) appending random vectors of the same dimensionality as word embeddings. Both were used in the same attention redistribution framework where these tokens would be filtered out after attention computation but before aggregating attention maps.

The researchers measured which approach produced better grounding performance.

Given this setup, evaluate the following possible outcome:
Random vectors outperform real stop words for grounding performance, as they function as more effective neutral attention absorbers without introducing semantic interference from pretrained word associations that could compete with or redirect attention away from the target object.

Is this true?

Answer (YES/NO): NO